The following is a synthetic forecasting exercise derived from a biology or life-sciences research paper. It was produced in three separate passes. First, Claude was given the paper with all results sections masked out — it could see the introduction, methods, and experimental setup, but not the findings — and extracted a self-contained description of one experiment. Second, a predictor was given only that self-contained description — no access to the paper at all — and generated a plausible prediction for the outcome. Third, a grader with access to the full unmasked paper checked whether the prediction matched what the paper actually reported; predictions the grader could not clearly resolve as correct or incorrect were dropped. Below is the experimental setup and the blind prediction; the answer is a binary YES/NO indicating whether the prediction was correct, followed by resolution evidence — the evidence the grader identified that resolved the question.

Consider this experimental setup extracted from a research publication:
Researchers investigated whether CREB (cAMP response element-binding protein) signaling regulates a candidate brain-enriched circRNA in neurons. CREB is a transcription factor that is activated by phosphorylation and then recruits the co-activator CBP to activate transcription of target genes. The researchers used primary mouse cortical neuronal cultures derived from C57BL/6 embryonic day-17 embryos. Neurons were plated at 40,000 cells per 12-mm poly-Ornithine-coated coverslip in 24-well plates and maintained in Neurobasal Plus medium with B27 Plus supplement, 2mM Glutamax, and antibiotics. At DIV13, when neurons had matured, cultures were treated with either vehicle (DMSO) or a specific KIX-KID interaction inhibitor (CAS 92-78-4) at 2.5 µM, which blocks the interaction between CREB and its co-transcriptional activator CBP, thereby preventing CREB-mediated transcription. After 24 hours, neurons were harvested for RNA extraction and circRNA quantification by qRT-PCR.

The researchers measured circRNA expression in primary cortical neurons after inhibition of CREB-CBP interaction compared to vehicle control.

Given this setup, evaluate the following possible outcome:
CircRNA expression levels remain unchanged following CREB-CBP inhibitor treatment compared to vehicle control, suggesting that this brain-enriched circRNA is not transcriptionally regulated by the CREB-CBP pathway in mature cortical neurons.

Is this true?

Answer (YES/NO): NO